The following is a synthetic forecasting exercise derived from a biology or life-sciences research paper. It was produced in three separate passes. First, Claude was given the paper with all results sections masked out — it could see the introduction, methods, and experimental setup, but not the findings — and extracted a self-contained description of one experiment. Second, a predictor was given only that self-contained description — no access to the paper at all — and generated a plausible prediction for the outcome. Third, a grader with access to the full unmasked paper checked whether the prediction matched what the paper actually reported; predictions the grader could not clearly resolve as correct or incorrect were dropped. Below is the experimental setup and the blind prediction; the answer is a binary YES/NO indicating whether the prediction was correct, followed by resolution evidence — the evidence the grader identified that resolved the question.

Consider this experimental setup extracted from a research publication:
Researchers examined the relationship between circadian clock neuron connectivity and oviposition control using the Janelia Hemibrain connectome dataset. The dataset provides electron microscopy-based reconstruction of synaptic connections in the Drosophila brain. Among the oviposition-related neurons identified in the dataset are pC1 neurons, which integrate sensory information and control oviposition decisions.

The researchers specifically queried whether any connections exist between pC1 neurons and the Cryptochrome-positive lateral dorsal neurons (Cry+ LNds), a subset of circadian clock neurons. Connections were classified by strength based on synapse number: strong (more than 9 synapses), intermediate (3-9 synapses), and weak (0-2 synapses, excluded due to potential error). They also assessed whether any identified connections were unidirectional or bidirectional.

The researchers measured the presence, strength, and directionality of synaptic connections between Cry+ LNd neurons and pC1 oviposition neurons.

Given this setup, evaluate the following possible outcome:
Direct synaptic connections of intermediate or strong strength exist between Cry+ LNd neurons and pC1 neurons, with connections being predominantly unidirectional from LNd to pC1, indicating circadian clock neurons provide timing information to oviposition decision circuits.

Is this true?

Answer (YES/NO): NO